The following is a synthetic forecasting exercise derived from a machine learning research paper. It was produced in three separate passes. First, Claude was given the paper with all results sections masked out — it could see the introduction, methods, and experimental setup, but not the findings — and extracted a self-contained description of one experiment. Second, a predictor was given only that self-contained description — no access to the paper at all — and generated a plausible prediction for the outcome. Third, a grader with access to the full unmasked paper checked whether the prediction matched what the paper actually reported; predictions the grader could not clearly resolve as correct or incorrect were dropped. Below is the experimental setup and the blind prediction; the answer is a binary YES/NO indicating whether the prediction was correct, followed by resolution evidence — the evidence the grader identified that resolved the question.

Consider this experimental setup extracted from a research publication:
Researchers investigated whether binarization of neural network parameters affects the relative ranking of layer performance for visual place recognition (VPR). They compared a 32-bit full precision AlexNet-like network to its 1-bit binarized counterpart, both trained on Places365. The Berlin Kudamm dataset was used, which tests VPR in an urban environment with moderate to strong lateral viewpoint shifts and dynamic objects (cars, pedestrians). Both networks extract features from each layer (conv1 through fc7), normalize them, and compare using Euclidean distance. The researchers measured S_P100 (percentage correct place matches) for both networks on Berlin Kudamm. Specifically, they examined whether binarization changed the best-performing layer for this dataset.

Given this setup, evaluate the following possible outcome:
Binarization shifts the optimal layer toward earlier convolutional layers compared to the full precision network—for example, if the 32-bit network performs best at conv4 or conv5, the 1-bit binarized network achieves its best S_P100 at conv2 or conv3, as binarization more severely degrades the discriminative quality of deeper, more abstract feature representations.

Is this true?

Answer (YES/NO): NO